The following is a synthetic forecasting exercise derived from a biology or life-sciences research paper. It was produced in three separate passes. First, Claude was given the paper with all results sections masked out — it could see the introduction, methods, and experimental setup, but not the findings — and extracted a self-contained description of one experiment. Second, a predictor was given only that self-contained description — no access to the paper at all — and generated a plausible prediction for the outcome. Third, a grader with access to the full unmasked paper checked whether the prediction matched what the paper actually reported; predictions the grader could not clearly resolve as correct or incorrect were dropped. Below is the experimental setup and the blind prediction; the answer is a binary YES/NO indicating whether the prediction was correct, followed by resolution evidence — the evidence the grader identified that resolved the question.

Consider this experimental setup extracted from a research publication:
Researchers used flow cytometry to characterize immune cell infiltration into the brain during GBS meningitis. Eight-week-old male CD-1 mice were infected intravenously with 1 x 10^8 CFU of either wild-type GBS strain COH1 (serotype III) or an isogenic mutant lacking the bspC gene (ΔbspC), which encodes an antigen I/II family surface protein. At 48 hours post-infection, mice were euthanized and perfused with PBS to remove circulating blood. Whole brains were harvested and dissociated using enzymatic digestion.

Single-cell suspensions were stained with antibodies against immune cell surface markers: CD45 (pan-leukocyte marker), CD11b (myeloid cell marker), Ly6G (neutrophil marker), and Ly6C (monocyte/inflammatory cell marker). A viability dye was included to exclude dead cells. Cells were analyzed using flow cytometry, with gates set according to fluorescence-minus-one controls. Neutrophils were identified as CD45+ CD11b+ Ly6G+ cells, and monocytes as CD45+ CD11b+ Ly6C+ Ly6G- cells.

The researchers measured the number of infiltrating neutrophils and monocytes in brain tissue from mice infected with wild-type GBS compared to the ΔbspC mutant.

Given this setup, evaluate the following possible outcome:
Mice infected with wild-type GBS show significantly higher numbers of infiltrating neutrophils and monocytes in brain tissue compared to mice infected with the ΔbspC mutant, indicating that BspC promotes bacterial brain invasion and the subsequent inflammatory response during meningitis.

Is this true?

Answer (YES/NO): YES